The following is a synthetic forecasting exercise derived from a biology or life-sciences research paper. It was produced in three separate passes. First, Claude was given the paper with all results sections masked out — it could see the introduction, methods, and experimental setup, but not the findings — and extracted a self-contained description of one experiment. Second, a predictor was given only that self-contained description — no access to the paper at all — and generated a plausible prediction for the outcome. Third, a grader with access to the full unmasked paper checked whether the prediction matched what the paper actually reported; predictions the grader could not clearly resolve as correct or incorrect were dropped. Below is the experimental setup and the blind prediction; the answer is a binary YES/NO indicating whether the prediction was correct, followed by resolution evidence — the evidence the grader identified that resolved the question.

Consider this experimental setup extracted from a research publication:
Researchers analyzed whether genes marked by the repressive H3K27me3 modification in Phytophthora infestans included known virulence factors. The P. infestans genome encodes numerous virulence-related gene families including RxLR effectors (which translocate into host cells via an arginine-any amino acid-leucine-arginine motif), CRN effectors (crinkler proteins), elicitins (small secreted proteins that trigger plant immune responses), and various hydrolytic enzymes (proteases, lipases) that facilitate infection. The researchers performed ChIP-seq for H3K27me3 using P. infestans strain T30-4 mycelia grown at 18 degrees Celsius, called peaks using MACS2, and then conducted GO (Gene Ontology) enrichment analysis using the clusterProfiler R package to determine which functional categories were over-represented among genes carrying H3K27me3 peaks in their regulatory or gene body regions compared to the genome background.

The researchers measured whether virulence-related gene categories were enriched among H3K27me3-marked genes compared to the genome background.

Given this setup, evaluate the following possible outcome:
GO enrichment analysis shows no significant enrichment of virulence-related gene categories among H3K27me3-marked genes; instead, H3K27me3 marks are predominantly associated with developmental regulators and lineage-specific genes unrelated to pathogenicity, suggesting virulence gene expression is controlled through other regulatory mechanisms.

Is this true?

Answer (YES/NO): NO